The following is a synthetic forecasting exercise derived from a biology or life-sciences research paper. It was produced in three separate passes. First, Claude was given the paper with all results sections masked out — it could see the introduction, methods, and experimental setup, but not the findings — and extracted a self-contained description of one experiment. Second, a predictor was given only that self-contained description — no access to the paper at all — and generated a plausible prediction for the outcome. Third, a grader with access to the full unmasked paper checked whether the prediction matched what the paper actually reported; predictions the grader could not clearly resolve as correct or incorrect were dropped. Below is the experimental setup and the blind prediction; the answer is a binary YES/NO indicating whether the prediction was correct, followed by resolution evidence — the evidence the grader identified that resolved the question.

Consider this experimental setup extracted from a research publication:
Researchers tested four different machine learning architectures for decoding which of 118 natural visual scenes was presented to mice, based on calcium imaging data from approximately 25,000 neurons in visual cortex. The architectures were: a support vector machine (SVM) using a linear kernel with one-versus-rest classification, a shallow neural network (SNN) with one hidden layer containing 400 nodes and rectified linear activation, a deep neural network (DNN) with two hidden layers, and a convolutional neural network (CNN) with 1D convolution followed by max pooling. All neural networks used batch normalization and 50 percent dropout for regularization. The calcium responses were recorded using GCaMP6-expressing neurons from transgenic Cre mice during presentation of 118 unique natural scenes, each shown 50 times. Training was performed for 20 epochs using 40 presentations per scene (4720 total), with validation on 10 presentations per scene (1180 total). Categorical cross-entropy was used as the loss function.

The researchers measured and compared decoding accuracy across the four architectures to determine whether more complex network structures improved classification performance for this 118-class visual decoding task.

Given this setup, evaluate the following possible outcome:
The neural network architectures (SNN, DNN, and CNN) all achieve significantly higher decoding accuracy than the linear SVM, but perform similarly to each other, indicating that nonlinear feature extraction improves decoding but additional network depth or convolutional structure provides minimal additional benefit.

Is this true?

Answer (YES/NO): YES